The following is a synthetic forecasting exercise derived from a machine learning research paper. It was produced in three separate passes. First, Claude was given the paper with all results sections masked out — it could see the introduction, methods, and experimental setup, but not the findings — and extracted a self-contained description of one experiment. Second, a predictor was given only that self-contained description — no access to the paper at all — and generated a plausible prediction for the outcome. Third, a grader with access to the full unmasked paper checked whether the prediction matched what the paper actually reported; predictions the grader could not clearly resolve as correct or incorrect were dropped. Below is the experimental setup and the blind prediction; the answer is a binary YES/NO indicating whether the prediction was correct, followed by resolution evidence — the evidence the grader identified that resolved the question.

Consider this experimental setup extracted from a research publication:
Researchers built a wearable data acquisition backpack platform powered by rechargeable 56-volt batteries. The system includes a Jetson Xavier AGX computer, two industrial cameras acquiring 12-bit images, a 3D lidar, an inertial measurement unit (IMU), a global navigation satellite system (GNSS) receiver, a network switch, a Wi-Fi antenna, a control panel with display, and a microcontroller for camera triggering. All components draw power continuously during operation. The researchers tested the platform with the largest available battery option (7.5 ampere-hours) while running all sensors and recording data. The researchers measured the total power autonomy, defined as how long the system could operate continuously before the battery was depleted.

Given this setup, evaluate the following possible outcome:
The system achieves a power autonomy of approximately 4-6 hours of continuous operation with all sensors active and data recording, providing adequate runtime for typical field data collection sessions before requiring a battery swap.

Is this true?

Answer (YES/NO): YES